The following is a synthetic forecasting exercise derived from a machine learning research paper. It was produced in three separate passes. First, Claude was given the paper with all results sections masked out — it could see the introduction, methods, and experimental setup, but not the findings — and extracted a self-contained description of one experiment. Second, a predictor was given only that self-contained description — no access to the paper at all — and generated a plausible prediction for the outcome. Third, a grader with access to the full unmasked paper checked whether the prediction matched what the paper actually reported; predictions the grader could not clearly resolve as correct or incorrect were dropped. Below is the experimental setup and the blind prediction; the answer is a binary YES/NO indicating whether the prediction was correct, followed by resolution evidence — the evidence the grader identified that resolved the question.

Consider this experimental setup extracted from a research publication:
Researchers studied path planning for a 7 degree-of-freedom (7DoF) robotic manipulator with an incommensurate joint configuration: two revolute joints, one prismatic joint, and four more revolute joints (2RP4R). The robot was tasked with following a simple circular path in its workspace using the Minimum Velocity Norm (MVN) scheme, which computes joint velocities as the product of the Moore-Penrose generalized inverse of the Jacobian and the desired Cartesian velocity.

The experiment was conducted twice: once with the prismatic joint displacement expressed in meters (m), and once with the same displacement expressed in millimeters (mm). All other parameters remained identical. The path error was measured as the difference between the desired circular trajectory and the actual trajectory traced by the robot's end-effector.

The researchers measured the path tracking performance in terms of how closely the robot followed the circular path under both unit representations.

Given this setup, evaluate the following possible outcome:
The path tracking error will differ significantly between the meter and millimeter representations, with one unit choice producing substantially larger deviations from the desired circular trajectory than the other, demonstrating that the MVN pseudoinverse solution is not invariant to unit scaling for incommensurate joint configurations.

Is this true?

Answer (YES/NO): YES